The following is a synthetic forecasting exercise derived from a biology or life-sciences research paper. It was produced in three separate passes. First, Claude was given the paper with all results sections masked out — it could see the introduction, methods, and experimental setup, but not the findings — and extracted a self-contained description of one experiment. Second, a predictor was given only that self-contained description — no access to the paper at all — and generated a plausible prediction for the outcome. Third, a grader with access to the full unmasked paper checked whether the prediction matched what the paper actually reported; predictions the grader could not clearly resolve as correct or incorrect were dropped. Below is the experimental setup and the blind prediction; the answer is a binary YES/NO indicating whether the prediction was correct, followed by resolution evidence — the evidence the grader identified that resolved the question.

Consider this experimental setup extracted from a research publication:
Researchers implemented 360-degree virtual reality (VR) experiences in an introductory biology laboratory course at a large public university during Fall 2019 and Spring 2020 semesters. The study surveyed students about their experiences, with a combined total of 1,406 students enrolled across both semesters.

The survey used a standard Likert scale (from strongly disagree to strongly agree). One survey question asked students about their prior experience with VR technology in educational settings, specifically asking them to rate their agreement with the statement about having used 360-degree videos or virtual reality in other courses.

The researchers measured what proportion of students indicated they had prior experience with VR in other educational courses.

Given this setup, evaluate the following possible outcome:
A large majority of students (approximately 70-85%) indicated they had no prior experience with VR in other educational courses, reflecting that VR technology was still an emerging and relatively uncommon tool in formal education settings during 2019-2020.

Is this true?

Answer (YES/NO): YES